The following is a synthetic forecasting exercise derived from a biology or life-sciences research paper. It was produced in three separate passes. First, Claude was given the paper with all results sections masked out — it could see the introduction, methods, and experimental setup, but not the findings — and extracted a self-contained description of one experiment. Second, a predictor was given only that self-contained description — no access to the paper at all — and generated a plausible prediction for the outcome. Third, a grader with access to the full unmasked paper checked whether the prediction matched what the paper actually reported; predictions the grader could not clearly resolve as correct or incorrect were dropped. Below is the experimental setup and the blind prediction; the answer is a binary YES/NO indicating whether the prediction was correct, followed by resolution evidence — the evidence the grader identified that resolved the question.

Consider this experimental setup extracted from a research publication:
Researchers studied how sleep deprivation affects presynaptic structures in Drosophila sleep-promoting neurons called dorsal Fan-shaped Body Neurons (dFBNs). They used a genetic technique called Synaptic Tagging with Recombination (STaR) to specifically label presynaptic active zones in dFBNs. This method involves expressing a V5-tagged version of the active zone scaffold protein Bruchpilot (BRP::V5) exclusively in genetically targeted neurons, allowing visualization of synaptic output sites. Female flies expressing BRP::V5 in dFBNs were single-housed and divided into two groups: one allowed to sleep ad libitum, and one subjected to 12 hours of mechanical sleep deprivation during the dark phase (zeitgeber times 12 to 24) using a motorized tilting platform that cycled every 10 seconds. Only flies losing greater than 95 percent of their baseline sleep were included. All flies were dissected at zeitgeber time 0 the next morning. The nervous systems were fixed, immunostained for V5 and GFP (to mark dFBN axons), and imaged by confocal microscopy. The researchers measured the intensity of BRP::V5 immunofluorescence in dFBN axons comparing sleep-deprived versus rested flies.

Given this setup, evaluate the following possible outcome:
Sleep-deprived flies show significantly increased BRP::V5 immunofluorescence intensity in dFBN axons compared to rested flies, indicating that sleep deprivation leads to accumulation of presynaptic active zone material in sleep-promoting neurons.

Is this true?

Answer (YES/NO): NO